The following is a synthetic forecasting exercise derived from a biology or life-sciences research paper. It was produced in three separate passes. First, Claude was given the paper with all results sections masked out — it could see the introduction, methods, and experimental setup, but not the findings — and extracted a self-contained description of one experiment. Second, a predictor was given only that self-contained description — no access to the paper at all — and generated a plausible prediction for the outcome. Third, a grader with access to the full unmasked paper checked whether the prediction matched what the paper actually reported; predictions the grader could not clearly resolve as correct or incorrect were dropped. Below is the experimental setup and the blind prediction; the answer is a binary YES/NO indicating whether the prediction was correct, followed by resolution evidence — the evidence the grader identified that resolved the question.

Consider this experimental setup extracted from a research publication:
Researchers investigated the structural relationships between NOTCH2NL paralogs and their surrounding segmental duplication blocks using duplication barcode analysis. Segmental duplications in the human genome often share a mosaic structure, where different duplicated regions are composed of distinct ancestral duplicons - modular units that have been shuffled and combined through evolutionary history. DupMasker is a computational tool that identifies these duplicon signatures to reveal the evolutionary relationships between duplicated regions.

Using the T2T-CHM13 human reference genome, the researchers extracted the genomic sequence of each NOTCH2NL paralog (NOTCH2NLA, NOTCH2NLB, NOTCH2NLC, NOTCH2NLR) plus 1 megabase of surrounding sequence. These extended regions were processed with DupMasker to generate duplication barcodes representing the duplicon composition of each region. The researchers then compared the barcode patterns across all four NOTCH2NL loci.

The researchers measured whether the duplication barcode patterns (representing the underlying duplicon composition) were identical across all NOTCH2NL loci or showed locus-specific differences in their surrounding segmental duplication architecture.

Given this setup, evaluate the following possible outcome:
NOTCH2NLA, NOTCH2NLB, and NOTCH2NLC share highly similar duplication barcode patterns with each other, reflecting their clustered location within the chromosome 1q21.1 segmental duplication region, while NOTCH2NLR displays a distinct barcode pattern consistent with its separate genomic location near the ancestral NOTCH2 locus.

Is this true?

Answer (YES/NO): NO